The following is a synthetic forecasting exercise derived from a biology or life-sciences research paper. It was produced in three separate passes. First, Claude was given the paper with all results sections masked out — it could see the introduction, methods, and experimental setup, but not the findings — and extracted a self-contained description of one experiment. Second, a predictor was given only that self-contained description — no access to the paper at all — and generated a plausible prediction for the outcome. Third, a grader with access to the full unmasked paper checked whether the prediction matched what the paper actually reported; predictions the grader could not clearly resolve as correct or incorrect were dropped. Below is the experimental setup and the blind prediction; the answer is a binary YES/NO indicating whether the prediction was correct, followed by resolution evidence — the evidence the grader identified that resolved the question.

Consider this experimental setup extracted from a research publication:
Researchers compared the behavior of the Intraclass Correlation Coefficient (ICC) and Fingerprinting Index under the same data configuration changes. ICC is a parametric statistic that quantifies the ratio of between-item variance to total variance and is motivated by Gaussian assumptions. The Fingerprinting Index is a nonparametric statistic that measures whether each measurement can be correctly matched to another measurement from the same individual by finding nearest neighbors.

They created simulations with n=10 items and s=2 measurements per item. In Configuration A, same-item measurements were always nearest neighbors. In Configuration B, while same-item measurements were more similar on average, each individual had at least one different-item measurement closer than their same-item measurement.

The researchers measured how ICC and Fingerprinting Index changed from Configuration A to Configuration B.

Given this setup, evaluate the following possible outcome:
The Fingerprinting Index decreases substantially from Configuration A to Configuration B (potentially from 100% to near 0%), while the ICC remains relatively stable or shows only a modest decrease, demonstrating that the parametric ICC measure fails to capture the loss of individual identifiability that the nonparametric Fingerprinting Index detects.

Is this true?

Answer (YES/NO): YES